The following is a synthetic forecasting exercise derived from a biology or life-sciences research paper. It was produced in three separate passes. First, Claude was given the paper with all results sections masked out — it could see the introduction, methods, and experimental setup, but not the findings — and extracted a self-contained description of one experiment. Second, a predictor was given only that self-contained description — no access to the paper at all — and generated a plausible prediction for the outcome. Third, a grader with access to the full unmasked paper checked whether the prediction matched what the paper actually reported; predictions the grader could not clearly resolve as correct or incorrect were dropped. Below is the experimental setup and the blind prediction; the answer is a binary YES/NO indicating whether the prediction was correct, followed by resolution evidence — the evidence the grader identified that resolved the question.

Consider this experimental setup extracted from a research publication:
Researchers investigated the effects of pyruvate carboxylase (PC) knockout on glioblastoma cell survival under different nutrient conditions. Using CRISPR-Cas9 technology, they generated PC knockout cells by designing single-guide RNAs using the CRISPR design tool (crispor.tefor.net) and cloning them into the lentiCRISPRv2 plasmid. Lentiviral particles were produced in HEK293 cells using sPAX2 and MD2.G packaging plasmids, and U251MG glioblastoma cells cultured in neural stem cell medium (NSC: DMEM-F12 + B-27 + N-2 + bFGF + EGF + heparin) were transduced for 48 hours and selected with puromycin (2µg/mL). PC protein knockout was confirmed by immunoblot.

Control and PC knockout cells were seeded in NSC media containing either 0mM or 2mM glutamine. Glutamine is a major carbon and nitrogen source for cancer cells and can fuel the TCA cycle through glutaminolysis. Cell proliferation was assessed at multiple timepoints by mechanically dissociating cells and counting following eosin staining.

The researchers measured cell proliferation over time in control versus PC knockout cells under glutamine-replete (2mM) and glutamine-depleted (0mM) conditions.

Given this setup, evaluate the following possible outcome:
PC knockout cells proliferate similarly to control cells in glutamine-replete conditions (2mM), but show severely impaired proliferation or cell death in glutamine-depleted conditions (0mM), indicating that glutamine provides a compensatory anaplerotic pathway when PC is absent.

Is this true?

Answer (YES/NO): YES